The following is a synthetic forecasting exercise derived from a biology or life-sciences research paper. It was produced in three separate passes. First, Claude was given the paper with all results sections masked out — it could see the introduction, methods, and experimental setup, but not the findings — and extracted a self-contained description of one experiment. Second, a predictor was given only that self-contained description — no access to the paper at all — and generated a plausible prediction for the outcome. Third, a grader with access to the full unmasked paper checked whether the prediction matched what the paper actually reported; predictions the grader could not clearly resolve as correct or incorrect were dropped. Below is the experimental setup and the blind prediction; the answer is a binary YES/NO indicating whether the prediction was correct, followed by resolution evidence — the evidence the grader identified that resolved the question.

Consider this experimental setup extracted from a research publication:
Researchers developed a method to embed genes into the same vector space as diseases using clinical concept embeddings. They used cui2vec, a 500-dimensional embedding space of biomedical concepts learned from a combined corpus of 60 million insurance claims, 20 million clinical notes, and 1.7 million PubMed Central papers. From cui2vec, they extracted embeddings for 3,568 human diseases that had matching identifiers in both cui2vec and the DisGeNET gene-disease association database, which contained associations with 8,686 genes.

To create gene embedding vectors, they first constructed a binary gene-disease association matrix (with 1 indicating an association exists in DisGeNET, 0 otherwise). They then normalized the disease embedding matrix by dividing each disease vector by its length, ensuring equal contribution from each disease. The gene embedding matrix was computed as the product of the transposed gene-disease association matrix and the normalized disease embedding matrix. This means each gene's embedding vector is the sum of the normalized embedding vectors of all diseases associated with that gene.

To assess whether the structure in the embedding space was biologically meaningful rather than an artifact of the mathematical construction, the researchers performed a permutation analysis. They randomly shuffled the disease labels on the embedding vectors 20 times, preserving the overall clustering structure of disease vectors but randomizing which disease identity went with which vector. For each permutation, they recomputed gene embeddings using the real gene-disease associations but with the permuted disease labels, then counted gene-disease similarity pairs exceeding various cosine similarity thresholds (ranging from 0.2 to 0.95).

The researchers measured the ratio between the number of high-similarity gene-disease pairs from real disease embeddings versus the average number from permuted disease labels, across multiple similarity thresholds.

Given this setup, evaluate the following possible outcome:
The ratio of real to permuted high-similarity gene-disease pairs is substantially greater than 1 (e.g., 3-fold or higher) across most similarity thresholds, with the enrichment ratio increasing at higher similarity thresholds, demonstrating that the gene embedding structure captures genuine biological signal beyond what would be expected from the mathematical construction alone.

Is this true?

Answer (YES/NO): YES